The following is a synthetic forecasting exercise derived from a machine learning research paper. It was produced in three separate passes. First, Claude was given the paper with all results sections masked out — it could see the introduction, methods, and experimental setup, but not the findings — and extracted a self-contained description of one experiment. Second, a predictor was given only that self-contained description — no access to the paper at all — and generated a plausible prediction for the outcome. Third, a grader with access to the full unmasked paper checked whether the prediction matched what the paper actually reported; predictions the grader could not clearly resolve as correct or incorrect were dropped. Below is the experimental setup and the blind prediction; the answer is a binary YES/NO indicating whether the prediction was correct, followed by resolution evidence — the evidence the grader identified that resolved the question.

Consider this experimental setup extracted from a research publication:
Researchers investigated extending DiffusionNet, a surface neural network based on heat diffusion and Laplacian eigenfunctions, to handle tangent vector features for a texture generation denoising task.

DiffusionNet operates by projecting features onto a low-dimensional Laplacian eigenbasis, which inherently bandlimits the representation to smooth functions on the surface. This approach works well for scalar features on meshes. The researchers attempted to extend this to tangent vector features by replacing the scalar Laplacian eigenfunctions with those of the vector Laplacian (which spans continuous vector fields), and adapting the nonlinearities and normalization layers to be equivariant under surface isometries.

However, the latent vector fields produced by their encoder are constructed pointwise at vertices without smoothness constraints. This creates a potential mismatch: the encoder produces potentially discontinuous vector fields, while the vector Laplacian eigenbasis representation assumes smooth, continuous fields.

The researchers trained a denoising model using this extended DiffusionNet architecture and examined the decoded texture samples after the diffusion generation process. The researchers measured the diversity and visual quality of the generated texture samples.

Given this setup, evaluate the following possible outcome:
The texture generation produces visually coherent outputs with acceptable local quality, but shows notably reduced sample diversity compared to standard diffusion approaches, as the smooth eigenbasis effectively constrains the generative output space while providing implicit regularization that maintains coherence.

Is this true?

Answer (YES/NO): NO